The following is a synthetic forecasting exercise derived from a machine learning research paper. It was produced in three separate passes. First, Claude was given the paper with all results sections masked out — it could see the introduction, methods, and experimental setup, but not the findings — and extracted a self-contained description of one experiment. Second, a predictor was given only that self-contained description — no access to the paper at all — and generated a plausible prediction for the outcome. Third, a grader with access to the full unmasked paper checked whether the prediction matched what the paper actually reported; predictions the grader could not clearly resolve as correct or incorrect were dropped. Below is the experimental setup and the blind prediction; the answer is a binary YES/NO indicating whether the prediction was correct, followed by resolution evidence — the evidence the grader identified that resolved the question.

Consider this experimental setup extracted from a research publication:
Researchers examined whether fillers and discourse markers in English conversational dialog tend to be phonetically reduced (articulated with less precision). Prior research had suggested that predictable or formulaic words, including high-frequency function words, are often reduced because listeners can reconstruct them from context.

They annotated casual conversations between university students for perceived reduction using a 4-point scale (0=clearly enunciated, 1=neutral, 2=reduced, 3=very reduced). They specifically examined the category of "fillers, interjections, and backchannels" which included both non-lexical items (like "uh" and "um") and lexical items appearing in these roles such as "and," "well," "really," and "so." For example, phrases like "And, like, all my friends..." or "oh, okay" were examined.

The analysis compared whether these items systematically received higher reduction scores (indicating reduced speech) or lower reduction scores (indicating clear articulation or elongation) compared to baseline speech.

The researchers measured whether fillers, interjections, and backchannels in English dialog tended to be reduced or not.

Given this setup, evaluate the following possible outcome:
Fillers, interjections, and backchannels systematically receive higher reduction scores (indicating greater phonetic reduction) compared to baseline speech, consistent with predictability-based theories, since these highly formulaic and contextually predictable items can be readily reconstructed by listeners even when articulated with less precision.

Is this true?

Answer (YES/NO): NO